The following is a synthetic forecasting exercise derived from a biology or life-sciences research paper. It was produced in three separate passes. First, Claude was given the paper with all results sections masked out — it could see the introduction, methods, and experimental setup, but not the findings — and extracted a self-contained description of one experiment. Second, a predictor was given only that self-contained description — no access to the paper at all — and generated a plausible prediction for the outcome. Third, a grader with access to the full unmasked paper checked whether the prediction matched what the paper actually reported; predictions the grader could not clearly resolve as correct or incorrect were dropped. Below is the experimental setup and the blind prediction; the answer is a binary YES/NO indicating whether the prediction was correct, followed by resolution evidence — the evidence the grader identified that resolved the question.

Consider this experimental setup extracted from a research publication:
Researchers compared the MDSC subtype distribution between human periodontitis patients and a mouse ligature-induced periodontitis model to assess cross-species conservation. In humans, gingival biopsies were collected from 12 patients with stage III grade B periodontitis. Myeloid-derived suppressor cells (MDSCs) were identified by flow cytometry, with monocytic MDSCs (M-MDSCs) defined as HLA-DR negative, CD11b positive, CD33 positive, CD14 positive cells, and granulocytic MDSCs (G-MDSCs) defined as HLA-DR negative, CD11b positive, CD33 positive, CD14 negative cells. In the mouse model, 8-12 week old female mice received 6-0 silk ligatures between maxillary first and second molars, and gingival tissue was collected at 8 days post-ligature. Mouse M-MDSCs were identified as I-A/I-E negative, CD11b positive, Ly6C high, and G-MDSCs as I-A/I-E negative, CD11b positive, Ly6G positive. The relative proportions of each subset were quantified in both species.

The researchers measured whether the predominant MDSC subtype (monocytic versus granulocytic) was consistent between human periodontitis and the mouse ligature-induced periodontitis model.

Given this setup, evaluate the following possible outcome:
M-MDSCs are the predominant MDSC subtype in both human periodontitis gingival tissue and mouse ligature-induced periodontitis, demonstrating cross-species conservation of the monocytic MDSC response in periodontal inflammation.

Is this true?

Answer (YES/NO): NO